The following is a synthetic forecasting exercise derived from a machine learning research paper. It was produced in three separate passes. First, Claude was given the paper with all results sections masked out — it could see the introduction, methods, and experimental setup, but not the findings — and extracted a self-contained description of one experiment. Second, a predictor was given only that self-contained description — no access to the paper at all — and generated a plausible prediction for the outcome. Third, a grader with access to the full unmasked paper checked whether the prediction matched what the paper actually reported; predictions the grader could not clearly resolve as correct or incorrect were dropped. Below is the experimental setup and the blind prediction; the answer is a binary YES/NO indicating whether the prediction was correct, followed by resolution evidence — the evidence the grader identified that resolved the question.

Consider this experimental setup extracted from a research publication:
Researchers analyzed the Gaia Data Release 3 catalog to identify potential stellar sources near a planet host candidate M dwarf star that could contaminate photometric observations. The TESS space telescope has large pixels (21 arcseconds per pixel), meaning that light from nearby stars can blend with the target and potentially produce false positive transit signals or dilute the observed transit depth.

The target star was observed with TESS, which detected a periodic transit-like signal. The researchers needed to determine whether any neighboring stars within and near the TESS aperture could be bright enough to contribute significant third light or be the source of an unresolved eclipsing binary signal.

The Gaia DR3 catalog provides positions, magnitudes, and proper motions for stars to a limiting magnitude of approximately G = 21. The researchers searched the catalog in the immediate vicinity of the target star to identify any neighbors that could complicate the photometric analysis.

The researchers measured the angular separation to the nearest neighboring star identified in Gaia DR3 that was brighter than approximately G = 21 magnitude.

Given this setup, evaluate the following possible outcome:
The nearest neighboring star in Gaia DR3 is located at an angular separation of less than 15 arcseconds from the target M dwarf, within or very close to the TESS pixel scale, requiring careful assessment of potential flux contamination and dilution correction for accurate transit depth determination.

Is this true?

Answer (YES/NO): YES